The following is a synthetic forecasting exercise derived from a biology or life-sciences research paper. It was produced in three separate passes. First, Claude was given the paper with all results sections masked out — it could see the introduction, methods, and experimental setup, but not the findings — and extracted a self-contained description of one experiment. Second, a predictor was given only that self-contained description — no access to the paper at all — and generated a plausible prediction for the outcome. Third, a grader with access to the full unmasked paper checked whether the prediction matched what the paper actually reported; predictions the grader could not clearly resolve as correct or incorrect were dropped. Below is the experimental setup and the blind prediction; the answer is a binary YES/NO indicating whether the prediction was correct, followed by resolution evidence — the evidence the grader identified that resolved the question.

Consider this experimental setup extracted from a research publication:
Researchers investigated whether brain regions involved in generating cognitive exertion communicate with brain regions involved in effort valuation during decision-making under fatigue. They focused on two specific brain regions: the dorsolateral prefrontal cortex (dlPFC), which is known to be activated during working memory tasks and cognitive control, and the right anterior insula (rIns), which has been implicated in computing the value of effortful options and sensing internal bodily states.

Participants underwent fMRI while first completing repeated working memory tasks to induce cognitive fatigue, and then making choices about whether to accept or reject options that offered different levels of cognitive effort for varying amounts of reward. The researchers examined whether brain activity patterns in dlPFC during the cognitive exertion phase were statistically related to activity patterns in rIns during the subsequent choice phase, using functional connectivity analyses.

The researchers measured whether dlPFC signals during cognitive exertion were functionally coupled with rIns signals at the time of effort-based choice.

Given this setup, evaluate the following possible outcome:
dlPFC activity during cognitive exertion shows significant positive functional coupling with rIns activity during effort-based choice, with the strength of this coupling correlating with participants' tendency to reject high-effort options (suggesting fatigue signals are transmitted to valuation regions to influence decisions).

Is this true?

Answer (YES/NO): NO